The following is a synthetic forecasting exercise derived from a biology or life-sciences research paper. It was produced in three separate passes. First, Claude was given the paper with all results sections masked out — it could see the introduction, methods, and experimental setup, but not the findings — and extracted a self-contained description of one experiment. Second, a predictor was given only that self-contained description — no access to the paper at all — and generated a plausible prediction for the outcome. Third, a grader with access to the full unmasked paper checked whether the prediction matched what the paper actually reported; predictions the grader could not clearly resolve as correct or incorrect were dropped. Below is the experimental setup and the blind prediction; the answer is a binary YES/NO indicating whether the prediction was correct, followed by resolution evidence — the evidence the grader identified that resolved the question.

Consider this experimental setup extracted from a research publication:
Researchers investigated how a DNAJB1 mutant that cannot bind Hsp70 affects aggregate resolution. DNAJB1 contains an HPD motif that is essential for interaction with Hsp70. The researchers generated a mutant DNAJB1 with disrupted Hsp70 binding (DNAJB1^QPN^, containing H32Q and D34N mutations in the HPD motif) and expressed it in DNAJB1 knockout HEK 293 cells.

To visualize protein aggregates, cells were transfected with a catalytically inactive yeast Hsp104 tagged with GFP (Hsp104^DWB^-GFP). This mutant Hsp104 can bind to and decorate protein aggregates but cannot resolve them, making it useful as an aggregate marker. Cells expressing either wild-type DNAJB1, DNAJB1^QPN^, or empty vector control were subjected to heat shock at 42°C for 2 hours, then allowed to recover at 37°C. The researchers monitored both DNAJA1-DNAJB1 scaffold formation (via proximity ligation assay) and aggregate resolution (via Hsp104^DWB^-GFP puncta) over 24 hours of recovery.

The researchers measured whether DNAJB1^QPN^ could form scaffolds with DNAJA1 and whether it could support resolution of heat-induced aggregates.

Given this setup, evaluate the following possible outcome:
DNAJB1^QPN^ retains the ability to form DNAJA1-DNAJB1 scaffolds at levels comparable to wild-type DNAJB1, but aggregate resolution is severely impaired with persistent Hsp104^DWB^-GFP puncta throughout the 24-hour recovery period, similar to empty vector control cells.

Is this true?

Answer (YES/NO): YES